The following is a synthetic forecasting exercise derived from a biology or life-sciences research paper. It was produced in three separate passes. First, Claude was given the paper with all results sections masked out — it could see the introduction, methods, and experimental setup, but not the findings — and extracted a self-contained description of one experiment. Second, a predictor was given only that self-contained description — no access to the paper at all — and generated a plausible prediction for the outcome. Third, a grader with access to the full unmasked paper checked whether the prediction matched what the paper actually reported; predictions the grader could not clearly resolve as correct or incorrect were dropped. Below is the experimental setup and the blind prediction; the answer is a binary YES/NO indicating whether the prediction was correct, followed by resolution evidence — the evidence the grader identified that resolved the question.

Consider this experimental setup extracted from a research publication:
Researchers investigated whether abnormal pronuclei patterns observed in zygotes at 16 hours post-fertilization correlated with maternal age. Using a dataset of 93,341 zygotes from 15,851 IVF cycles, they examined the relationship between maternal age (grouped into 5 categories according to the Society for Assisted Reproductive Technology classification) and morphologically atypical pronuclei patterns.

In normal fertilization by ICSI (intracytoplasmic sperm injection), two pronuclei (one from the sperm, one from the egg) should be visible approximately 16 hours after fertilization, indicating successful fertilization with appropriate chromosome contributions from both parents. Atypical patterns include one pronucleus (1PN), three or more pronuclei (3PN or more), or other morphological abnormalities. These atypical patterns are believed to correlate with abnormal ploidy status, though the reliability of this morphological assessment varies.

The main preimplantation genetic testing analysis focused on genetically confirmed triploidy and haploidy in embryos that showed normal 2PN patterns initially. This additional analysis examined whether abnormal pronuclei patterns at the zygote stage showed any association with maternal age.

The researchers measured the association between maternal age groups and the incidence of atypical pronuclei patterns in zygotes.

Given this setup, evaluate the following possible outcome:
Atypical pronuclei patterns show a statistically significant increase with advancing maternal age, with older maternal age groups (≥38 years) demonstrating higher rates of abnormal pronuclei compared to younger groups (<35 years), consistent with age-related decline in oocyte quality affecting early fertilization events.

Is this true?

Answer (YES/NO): YES